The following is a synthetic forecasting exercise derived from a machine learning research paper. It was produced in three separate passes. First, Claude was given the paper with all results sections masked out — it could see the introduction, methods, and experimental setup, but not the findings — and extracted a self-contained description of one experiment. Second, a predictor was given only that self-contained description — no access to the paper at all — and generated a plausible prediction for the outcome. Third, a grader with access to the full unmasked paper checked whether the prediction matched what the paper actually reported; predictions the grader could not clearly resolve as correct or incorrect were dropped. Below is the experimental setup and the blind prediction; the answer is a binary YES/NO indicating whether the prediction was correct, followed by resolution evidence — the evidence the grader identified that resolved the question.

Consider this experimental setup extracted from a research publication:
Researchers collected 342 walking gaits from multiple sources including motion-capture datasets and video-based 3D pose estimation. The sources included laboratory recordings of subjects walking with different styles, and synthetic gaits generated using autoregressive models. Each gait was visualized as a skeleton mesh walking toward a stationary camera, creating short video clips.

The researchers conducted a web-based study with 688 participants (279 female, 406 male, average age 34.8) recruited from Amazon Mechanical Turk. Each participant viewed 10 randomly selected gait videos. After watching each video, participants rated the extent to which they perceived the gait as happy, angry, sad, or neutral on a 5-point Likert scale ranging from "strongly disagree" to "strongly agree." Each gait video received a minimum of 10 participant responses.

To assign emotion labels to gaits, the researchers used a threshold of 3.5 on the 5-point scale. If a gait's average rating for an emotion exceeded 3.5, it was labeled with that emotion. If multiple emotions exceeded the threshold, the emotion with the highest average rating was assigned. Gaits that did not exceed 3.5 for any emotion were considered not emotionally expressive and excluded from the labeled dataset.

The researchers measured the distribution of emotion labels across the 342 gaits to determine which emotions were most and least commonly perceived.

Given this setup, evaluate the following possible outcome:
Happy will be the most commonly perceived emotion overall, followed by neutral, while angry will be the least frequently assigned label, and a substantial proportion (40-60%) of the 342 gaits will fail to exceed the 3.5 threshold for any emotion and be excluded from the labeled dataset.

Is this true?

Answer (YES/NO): NO